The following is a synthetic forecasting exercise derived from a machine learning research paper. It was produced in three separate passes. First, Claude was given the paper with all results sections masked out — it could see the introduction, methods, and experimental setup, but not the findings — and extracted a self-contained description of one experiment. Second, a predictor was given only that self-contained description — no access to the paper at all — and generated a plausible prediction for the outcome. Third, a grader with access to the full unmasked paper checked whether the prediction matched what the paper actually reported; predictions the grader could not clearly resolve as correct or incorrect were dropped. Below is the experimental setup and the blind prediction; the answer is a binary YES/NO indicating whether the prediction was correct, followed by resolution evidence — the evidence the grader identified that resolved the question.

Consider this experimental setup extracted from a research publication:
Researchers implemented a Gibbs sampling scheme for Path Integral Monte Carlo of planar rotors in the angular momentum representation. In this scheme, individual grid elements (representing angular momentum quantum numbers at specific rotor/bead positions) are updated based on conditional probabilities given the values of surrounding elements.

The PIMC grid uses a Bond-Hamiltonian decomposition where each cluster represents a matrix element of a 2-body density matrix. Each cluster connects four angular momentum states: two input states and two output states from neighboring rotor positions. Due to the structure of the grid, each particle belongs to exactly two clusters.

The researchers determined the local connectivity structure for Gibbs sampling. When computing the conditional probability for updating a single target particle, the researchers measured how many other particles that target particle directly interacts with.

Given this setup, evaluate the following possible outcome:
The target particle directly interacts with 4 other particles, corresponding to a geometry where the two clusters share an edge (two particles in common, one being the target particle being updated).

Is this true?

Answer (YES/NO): NO